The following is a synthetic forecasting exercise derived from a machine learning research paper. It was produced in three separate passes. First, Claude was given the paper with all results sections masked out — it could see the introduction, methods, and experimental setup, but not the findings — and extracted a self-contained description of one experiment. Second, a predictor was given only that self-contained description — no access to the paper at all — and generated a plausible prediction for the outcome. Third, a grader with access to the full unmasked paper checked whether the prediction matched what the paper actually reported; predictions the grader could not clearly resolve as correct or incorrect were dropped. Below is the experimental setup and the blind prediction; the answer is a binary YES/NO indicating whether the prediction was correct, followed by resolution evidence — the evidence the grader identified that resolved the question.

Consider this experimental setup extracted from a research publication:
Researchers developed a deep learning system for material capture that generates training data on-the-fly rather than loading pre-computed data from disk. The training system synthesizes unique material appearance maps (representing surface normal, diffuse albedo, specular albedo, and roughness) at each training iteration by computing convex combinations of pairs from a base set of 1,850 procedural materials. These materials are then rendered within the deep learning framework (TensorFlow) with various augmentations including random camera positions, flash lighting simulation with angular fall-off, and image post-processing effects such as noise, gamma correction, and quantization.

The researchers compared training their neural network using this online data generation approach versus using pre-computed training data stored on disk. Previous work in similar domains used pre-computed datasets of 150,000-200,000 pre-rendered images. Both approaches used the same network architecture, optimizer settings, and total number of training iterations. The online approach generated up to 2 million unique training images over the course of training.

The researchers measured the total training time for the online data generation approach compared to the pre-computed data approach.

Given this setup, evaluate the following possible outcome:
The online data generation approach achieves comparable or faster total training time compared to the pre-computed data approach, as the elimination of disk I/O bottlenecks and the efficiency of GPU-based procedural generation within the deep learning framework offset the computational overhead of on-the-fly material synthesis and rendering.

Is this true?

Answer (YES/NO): YES